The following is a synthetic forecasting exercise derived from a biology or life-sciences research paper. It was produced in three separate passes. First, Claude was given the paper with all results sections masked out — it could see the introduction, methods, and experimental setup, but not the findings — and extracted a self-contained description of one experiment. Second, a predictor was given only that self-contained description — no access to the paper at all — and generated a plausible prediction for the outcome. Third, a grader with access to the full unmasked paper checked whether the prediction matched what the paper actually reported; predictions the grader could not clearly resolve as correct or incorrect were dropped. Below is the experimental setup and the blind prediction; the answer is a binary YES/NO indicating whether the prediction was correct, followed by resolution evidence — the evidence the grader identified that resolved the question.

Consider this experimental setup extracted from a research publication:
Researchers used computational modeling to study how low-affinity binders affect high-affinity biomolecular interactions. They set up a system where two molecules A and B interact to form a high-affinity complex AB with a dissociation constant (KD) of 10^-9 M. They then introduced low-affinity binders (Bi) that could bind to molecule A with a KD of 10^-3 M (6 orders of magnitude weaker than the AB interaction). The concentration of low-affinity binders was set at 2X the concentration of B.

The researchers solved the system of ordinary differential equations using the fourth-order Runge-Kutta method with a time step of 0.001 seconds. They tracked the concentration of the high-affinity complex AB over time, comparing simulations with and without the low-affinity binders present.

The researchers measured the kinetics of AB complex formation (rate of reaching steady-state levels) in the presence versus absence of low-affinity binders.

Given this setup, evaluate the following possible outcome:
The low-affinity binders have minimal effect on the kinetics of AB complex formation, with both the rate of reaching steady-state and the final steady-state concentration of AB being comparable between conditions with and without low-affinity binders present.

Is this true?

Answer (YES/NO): NO